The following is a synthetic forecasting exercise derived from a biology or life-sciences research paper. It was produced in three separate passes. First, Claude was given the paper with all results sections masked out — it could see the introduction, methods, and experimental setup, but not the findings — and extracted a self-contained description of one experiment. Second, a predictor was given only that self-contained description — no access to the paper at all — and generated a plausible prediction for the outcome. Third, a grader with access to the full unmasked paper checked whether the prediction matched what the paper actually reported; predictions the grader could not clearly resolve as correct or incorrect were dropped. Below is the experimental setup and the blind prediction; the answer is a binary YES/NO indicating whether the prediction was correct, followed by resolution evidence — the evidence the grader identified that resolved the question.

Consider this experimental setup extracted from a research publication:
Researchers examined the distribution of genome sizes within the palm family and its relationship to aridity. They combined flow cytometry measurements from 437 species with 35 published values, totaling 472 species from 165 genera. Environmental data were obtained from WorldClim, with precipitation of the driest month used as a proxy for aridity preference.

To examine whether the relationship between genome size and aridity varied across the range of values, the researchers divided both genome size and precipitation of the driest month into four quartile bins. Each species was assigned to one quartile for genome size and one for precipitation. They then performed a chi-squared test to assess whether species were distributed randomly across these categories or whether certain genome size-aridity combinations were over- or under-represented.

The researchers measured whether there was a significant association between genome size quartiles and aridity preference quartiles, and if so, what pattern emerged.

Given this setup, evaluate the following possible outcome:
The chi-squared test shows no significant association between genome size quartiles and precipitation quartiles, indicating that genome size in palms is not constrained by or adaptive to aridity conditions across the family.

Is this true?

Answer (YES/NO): NO